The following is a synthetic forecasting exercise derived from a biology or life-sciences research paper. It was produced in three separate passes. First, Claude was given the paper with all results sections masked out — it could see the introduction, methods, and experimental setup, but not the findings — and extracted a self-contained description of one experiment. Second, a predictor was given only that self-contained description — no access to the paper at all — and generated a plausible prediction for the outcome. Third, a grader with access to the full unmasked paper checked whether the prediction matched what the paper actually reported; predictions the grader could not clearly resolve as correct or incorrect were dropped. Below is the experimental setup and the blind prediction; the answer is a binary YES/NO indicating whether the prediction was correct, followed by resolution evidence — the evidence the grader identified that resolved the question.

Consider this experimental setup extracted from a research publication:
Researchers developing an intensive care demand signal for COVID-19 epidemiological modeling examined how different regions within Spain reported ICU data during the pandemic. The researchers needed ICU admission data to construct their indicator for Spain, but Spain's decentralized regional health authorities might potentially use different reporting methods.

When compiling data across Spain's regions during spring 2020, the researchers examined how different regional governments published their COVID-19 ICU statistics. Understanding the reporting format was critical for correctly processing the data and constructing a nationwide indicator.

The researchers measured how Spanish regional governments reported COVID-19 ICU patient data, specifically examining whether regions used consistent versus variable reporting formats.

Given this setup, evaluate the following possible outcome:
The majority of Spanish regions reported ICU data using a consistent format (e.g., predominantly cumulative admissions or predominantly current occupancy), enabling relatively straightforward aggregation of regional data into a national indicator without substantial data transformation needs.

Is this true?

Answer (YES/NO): NO